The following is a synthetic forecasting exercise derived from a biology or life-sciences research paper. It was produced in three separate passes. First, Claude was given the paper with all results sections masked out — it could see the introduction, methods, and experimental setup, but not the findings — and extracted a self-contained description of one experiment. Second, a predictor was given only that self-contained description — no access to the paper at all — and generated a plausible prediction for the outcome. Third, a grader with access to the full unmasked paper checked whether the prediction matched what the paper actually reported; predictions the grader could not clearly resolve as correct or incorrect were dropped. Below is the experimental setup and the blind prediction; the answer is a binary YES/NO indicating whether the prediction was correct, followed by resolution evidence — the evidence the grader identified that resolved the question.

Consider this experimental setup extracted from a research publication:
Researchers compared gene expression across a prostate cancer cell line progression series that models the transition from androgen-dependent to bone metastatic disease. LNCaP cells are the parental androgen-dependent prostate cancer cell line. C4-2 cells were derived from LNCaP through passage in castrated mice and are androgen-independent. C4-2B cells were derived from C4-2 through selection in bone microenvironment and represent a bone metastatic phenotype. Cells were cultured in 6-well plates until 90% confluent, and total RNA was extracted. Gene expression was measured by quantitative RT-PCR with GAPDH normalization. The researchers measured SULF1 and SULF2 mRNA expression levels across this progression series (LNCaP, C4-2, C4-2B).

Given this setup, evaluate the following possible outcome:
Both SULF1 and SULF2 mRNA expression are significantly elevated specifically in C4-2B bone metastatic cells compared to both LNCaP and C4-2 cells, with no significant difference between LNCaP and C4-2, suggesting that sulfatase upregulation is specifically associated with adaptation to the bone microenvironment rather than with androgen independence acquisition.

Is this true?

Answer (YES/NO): NO